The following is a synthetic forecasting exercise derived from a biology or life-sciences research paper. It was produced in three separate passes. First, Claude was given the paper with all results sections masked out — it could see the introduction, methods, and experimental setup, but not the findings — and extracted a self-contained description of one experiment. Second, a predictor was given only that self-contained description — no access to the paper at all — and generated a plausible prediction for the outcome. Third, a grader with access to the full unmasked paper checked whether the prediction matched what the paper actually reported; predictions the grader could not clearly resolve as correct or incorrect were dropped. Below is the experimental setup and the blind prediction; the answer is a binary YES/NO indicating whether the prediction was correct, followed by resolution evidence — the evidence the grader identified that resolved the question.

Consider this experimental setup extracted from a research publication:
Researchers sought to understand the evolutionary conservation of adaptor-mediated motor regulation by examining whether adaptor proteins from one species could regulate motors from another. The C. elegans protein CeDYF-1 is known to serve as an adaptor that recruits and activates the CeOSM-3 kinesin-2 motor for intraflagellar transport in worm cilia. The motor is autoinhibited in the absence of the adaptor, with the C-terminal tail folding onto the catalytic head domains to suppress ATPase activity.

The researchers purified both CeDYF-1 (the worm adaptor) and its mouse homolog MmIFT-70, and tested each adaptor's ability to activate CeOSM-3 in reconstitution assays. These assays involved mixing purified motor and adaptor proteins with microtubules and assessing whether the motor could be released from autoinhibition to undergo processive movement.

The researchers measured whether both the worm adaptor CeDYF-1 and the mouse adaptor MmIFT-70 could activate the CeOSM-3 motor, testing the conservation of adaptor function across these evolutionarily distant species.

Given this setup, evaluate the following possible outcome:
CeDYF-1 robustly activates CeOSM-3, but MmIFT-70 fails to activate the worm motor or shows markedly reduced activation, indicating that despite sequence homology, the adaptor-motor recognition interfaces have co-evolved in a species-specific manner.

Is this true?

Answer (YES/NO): NO